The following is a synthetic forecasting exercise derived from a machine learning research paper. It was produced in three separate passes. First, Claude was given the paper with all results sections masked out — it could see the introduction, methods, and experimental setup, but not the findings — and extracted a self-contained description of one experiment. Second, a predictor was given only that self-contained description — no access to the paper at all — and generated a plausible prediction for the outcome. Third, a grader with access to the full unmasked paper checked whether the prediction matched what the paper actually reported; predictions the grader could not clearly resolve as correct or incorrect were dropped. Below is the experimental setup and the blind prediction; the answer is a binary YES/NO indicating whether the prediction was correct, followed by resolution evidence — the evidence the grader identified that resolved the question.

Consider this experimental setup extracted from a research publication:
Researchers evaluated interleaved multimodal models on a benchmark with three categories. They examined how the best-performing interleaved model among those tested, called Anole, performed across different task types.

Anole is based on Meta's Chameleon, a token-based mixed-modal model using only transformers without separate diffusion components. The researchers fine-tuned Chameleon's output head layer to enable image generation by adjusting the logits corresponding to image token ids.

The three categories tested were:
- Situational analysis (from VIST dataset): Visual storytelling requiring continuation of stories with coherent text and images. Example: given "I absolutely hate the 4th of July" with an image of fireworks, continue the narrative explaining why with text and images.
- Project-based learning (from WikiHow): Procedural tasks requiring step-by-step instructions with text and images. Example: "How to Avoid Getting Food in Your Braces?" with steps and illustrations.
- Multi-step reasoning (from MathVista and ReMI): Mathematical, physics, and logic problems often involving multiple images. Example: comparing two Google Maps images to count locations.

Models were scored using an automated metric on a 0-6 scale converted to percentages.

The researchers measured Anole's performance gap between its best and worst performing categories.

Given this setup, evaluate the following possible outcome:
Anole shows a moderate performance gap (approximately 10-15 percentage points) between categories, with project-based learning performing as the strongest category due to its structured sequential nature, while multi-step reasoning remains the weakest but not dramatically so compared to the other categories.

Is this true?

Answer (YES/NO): NO